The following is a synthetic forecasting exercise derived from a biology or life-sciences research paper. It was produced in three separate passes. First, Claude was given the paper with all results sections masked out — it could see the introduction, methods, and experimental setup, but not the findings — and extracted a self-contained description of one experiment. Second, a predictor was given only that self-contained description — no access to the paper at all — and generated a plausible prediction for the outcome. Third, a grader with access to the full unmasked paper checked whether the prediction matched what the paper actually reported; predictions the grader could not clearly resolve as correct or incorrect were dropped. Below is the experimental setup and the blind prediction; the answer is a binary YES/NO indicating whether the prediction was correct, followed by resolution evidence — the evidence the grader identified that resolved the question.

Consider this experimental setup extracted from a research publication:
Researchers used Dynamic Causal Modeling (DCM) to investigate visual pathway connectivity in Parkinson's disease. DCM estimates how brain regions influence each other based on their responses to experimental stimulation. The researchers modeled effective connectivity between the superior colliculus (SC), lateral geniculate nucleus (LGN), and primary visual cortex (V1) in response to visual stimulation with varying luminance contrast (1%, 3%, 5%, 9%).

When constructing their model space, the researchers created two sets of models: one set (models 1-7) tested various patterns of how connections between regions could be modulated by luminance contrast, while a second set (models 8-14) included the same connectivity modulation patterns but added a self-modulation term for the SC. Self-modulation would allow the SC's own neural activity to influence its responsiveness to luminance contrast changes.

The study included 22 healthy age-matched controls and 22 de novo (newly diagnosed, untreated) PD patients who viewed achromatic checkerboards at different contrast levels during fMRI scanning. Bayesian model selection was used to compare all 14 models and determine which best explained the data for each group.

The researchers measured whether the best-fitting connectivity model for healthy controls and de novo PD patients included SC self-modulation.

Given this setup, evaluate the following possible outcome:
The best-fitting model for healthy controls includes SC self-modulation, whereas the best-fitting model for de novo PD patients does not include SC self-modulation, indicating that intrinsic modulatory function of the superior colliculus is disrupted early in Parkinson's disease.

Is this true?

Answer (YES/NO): NO